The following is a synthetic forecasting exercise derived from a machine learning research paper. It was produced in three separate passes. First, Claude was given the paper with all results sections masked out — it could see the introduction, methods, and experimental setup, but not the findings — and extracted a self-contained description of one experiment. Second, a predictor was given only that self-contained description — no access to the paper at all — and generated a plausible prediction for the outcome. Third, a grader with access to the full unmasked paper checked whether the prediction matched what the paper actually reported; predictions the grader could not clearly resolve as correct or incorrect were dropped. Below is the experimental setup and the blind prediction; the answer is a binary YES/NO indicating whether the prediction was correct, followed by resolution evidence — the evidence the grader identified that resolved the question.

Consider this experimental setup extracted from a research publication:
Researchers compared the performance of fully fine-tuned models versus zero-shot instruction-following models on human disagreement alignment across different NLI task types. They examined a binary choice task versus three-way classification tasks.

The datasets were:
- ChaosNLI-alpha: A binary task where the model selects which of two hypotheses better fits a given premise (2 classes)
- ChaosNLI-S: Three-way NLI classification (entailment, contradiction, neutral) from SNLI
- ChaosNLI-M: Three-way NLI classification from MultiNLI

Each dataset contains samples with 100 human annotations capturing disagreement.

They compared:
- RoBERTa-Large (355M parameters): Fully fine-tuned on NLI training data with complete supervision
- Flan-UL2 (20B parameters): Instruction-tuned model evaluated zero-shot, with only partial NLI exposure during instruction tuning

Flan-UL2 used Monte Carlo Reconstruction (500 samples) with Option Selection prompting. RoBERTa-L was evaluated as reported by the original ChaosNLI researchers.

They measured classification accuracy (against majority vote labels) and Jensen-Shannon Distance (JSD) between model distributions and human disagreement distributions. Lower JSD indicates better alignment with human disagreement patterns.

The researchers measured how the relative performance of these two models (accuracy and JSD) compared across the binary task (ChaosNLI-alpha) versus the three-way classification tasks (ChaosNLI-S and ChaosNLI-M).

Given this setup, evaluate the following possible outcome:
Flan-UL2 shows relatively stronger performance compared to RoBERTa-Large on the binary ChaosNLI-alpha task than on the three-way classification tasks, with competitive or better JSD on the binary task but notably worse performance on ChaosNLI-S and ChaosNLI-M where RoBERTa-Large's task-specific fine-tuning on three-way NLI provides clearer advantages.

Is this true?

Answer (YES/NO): NO